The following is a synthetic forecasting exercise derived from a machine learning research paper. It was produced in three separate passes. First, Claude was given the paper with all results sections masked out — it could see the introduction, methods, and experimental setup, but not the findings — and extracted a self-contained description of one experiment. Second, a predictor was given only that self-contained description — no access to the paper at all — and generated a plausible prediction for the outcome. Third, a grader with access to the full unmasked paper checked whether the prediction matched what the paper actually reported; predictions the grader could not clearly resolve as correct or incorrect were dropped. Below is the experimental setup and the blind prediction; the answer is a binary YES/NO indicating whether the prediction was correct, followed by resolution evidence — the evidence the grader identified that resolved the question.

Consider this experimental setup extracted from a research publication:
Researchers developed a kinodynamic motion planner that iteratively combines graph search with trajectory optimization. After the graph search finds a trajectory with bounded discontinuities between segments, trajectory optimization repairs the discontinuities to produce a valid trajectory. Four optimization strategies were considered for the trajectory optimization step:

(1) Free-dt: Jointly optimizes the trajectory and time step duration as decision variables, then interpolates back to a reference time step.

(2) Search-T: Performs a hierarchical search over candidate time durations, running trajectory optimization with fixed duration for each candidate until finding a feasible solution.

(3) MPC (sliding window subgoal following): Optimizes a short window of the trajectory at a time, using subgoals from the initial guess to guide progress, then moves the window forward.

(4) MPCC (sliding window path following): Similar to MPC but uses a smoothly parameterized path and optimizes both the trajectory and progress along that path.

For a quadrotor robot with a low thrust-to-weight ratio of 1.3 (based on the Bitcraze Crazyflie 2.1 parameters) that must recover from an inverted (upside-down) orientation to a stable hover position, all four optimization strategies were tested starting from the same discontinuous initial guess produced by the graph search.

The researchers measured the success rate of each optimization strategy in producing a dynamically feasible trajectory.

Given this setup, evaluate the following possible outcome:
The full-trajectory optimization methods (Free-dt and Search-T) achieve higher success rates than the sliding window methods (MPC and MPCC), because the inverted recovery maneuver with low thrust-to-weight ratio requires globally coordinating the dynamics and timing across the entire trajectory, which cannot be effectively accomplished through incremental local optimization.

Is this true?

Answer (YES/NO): YES